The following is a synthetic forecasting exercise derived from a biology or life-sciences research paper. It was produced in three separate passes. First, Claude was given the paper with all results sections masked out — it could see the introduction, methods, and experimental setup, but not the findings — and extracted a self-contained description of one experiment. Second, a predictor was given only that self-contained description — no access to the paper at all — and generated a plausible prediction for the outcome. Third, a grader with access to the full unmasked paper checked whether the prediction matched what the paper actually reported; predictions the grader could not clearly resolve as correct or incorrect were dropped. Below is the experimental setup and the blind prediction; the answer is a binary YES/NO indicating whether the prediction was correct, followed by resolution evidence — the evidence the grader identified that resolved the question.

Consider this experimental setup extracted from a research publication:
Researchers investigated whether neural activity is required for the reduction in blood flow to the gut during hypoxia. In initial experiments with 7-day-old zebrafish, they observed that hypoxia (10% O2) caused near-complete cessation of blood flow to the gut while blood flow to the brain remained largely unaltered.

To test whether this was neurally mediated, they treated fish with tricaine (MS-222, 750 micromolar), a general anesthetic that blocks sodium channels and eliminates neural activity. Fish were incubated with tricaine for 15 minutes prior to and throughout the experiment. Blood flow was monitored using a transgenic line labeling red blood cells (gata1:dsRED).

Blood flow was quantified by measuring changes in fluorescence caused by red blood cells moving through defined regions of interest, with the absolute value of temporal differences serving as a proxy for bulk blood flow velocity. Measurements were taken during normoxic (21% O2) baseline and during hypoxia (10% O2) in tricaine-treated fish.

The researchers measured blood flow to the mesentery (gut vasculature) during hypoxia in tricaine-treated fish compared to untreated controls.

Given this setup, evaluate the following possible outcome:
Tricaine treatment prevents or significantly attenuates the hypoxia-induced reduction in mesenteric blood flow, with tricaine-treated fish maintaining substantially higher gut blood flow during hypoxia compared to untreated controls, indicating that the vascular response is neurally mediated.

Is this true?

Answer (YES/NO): YES